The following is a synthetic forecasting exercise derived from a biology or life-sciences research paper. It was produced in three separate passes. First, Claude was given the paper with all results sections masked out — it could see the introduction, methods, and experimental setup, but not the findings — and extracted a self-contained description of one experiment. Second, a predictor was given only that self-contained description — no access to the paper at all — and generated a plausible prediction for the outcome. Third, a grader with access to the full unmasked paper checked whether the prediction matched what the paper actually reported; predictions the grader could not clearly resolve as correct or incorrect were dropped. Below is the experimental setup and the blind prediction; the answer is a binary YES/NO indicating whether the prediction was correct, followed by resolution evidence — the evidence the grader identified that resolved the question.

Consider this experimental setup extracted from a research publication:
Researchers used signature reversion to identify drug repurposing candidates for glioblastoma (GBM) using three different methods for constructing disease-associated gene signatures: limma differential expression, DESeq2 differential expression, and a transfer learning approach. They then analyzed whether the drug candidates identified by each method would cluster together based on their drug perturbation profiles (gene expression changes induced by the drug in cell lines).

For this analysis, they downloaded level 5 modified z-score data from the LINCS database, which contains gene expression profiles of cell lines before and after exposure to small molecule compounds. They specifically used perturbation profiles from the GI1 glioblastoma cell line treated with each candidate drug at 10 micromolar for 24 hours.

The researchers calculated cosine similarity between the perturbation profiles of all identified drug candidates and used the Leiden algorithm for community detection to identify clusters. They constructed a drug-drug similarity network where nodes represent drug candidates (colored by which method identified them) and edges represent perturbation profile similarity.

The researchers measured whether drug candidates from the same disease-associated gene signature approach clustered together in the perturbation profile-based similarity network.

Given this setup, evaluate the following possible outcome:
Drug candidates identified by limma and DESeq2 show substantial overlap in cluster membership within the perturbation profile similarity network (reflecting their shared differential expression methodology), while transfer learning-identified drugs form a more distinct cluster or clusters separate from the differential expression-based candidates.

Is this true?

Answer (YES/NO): NO